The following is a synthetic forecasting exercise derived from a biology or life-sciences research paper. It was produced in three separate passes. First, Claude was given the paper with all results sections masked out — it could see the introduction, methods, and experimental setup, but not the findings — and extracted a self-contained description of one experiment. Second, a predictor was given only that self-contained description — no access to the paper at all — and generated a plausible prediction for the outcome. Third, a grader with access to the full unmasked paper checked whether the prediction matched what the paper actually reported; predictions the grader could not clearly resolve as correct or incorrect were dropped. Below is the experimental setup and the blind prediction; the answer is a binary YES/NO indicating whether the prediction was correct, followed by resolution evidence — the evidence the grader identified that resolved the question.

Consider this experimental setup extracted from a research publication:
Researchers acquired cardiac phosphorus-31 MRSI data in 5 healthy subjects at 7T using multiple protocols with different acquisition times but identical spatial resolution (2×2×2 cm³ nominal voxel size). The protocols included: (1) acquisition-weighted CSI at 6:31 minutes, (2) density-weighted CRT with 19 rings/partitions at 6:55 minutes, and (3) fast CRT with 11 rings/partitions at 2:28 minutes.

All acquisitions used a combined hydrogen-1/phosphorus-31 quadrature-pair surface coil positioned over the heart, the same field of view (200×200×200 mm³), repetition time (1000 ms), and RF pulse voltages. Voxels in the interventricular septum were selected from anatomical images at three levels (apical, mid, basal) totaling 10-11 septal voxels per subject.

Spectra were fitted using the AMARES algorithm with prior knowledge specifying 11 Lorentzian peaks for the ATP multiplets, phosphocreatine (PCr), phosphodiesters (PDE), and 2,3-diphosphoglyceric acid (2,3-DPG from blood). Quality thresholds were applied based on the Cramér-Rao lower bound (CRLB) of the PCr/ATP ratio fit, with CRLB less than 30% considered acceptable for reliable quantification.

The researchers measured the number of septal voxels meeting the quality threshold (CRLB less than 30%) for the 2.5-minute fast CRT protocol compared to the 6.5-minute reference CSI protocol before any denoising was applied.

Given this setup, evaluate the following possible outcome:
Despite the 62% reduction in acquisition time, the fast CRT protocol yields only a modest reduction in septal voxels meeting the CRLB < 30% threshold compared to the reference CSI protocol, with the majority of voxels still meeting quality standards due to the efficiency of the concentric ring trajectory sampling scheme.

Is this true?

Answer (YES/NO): YES